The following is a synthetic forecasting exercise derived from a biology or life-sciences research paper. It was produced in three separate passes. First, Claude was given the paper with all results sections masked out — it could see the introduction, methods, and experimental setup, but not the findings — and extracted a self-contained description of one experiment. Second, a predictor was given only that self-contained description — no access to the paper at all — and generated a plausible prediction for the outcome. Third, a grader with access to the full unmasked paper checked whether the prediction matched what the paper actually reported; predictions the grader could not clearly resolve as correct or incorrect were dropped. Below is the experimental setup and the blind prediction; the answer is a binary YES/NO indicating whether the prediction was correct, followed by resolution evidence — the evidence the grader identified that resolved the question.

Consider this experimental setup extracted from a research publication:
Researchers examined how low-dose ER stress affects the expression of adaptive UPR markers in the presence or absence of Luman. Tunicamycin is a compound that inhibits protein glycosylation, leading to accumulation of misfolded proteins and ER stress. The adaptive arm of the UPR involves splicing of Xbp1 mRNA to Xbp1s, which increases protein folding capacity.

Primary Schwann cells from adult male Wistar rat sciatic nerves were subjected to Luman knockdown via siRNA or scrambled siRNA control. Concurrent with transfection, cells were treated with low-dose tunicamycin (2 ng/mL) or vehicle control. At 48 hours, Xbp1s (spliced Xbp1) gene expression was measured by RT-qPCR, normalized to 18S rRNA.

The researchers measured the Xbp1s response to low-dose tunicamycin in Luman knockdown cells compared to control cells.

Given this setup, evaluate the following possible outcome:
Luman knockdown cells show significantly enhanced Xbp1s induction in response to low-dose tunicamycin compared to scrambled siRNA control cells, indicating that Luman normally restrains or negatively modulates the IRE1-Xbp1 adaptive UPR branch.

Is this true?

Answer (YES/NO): NO